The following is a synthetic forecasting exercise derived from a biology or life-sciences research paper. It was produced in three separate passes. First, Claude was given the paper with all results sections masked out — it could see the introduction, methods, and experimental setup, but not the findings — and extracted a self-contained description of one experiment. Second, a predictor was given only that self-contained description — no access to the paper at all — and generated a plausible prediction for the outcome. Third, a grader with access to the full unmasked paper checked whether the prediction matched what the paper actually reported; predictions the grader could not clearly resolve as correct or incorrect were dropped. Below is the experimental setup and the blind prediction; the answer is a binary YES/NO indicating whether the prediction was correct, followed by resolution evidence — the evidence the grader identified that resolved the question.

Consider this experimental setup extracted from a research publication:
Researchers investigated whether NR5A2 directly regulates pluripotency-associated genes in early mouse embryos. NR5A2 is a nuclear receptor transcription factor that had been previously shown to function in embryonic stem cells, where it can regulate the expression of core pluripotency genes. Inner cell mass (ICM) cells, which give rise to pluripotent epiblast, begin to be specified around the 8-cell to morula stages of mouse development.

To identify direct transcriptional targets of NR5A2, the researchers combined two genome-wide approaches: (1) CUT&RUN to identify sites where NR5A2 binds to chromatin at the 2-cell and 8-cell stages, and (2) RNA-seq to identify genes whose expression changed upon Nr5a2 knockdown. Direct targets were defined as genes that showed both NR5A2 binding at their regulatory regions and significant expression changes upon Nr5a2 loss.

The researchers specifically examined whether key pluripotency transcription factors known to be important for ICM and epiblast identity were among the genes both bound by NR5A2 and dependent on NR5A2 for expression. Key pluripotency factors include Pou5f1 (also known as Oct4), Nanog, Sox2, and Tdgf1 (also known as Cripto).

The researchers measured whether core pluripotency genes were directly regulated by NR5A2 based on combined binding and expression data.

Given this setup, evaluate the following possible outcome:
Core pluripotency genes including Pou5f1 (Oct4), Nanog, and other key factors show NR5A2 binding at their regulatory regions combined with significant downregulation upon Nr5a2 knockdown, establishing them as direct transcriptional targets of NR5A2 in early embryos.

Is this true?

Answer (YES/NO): YES